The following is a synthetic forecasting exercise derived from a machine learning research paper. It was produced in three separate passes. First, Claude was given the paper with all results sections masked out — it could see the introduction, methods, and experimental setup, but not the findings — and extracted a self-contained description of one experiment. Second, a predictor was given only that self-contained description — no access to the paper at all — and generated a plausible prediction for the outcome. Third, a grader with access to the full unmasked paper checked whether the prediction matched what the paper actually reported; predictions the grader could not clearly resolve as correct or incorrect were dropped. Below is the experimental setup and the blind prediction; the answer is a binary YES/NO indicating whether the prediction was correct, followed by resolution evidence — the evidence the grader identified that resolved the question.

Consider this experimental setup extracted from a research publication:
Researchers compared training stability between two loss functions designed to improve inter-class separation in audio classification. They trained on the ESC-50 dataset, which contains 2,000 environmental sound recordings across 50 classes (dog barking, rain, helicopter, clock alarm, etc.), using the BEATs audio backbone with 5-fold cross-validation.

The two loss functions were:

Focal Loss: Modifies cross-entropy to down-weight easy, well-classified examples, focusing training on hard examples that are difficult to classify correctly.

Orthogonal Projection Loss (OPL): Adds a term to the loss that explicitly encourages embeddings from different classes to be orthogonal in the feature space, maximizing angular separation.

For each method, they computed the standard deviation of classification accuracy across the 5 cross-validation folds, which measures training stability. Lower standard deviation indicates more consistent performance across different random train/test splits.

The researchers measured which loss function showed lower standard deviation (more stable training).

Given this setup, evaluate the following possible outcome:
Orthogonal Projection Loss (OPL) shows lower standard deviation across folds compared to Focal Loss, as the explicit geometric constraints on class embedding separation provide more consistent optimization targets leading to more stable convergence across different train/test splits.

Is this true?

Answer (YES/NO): YES